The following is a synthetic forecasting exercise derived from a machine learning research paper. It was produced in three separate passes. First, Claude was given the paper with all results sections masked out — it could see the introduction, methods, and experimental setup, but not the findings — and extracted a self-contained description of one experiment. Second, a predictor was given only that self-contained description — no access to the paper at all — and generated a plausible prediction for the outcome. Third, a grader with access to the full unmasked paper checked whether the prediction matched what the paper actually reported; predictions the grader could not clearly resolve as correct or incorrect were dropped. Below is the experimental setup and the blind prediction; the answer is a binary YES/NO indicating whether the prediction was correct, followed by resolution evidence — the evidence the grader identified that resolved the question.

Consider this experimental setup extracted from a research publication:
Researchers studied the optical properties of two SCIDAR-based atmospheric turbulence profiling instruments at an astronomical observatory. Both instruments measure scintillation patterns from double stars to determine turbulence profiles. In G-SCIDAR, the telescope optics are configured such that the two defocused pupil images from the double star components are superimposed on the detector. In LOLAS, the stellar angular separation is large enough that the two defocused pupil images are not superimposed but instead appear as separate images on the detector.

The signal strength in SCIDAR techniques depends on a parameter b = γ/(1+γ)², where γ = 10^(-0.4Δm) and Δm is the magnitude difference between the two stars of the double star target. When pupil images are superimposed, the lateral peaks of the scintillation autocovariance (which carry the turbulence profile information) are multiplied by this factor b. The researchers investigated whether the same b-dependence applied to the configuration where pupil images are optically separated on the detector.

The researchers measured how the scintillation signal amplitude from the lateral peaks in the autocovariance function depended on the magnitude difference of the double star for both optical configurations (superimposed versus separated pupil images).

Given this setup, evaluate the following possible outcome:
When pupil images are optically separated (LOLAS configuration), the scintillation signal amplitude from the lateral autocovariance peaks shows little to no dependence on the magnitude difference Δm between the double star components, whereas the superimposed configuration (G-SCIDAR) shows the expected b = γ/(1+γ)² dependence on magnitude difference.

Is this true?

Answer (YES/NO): YES